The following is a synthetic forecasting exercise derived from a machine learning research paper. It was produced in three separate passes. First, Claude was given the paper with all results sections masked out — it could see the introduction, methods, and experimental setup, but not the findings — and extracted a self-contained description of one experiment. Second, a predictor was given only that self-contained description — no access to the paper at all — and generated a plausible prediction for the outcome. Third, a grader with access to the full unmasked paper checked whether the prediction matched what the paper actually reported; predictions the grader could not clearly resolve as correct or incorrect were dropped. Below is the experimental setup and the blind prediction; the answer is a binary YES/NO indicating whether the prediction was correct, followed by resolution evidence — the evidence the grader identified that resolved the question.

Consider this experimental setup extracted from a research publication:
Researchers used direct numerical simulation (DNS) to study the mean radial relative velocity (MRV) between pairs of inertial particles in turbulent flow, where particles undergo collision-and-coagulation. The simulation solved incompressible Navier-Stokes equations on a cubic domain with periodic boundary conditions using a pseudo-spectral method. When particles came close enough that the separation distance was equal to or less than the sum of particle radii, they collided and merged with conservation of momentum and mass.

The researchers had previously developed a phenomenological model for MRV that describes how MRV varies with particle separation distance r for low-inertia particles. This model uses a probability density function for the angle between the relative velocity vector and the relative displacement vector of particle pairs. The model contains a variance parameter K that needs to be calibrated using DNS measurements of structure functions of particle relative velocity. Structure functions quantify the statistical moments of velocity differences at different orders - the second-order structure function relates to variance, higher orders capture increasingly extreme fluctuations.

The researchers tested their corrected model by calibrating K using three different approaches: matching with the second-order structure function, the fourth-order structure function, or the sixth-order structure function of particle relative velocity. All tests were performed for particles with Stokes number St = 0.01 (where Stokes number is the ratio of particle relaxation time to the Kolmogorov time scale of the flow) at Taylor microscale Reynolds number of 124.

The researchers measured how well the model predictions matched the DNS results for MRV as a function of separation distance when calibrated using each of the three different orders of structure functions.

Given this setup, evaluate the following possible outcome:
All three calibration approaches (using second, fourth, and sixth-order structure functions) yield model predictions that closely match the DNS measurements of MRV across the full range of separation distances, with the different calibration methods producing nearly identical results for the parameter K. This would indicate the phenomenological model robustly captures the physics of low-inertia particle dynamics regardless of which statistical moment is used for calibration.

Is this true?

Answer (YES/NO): NO